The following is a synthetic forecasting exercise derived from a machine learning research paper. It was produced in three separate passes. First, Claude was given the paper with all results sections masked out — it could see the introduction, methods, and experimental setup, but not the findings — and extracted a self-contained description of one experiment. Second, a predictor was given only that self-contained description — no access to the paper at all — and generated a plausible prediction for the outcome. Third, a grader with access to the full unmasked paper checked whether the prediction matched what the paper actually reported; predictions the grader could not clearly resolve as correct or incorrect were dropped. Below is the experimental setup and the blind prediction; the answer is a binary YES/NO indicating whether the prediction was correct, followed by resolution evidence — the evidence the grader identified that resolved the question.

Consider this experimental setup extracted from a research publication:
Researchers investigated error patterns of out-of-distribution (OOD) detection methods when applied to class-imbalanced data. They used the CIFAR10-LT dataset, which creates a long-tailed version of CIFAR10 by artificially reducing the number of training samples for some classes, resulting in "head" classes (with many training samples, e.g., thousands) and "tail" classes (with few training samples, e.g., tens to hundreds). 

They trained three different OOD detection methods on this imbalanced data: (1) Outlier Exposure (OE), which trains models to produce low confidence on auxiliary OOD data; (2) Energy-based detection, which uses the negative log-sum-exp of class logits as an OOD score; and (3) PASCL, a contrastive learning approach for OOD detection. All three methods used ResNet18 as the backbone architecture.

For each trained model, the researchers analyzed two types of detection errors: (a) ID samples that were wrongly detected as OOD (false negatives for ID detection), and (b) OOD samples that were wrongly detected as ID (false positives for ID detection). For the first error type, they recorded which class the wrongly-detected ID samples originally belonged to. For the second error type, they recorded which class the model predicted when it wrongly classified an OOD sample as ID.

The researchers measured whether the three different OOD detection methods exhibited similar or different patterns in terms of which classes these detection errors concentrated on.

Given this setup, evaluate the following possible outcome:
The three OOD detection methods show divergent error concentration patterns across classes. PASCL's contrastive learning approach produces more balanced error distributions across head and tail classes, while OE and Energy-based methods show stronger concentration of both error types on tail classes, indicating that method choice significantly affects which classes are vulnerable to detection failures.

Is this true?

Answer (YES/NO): NO